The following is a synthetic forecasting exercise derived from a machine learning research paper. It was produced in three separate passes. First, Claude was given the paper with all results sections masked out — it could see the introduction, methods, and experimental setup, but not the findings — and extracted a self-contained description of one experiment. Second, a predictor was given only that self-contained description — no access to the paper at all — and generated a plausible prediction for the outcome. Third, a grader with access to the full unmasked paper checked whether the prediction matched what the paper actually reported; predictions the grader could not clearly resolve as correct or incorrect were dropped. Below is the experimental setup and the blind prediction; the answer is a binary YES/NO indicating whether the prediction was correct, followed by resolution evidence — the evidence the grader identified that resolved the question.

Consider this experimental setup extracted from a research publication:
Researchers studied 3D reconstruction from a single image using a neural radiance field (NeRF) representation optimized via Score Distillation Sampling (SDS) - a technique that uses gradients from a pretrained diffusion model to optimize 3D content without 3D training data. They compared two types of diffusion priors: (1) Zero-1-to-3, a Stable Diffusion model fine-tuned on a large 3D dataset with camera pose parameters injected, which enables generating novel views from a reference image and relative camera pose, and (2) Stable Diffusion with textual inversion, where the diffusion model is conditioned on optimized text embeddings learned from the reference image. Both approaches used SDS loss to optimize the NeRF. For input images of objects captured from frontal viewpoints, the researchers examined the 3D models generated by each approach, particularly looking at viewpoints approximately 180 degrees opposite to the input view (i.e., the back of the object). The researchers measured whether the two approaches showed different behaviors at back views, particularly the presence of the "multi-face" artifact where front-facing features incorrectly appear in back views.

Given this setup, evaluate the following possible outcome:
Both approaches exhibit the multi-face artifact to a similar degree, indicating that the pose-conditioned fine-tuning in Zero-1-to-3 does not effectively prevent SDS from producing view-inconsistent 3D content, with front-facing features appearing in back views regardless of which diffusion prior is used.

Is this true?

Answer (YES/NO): NO